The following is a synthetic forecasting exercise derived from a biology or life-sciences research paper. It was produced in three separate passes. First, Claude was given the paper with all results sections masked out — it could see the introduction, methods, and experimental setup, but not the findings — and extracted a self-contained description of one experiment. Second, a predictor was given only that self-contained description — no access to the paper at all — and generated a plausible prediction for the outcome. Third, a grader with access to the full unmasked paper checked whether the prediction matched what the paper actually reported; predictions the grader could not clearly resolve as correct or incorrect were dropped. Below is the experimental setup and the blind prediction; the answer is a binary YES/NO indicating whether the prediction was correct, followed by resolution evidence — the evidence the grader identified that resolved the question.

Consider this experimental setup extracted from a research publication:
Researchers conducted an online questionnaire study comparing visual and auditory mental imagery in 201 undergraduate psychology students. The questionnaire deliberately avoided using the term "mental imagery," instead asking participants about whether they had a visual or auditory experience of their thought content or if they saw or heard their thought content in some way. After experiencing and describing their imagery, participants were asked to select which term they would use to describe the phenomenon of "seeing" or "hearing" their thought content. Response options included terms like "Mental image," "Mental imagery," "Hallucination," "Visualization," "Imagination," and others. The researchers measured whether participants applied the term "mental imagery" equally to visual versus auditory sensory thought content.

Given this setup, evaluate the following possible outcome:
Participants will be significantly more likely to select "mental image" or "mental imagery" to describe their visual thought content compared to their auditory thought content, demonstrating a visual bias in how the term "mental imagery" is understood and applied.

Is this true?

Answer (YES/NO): YES